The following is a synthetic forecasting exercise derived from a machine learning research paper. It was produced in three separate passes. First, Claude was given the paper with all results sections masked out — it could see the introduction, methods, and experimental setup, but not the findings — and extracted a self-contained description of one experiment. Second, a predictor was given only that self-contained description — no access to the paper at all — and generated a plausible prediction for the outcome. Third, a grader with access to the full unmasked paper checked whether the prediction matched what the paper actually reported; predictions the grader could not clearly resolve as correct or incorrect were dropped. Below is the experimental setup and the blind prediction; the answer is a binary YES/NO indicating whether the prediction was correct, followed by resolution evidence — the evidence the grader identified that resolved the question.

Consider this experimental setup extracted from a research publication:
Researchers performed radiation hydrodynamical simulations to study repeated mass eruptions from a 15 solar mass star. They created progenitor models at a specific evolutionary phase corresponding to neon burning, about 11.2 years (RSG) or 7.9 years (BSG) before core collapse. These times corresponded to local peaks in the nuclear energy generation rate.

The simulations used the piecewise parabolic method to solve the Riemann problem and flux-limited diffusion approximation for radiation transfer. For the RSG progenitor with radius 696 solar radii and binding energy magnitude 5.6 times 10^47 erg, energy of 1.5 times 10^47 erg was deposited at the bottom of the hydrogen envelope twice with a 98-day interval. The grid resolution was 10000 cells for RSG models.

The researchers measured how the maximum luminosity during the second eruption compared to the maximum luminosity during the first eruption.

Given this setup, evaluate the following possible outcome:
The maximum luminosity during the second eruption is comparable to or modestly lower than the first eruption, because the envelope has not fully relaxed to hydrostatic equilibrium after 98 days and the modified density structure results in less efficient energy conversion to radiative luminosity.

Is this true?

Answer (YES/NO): YES